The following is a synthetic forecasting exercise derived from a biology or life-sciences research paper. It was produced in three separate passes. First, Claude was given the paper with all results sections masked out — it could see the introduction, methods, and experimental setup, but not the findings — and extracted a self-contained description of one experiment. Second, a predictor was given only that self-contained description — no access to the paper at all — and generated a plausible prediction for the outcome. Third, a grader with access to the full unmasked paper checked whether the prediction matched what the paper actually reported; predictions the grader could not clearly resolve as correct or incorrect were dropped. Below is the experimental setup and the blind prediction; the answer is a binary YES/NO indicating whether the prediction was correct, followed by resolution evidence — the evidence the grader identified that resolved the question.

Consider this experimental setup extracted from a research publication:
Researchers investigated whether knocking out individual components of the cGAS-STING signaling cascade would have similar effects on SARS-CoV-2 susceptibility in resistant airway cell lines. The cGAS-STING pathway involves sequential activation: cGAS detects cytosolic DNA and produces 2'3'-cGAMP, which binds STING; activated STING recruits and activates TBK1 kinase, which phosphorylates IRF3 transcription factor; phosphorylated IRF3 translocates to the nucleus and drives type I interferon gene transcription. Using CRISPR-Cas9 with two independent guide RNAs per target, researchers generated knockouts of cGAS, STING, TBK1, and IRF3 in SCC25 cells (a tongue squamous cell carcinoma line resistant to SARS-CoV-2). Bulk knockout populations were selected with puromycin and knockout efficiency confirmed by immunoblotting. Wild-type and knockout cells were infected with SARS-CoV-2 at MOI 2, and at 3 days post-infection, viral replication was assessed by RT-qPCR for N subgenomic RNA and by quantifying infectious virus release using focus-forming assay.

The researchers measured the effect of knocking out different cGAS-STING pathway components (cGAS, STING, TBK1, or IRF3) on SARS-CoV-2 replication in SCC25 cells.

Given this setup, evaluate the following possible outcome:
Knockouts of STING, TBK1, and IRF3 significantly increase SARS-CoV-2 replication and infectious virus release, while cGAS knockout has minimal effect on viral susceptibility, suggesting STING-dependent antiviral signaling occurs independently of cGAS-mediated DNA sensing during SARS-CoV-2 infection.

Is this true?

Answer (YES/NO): NO